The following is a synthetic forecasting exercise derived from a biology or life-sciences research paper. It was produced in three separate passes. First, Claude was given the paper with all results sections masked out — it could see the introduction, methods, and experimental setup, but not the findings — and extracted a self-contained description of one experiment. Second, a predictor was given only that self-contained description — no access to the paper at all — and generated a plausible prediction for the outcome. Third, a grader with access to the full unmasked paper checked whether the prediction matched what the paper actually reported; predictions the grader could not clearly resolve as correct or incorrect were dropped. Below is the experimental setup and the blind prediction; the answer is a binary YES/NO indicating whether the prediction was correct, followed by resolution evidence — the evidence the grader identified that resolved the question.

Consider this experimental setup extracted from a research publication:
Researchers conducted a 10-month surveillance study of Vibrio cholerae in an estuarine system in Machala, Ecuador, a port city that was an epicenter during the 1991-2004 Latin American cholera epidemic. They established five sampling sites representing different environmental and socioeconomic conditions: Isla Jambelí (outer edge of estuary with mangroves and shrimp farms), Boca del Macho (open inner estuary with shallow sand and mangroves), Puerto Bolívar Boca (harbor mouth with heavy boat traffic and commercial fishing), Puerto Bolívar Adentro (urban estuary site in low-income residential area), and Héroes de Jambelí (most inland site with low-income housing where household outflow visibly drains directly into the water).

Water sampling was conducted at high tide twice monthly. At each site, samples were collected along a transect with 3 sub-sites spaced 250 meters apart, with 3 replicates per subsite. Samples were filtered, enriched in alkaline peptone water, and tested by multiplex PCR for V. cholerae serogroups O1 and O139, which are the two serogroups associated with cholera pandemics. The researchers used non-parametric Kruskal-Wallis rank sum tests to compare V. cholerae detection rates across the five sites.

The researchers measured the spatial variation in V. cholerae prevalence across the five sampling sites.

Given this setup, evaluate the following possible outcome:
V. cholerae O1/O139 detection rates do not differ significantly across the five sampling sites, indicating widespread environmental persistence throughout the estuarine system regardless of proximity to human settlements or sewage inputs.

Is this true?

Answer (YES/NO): NO